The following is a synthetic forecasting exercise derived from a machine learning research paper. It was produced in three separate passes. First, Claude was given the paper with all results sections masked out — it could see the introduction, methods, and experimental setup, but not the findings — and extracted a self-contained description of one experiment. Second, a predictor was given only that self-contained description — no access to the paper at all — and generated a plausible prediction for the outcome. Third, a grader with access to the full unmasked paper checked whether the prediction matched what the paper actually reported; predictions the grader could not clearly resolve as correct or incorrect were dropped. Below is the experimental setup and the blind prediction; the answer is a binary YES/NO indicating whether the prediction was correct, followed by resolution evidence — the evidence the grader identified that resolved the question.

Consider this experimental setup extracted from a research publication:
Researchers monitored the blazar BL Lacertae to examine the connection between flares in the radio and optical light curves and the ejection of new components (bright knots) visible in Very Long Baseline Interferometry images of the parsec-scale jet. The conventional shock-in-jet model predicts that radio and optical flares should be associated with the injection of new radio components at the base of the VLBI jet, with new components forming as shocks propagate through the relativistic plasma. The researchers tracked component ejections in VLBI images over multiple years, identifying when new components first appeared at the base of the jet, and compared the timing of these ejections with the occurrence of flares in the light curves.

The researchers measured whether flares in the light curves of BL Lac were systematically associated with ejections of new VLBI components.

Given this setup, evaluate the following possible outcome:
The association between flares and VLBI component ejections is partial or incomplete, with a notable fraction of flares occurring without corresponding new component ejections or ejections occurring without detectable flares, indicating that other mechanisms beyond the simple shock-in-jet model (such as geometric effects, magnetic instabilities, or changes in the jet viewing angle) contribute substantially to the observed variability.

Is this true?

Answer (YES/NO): YES